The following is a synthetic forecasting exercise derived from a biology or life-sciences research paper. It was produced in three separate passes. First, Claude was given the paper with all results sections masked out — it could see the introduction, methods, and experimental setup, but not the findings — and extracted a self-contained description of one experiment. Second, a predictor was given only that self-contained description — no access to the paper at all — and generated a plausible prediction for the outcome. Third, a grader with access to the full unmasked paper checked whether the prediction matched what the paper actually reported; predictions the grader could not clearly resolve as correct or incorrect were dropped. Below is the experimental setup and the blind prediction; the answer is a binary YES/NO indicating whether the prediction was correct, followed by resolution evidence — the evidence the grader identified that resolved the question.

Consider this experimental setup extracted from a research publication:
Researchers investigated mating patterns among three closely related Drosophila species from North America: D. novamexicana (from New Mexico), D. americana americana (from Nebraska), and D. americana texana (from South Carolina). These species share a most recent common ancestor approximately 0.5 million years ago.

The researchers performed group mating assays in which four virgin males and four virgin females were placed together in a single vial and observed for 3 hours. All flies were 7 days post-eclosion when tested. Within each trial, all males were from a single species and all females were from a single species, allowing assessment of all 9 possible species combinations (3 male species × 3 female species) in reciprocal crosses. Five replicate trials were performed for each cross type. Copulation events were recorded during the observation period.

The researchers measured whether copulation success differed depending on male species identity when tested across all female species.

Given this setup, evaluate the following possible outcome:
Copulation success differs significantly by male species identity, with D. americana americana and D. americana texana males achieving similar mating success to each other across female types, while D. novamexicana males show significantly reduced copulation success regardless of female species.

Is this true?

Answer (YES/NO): NO